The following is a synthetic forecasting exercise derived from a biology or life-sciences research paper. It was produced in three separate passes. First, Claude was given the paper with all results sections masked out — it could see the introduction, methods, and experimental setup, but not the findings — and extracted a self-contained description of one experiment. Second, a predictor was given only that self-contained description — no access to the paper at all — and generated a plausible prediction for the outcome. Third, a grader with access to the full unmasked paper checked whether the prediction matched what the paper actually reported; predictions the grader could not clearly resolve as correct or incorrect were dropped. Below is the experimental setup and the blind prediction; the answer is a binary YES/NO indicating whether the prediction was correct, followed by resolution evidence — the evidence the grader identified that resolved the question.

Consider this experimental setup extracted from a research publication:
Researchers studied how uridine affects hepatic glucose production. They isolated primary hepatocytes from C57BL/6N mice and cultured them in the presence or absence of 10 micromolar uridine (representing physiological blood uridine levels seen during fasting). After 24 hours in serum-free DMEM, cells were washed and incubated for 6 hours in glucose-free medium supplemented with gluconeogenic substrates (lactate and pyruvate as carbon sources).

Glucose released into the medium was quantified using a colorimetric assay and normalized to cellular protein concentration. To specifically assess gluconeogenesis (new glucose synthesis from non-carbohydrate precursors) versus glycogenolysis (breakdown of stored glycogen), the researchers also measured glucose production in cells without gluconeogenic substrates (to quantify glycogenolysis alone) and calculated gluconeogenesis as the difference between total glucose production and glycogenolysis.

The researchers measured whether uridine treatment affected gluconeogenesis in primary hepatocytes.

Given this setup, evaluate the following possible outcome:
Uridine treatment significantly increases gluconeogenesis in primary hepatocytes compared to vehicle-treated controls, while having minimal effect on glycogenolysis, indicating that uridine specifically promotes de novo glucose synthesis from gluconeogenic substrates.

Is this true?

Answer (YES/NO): NO